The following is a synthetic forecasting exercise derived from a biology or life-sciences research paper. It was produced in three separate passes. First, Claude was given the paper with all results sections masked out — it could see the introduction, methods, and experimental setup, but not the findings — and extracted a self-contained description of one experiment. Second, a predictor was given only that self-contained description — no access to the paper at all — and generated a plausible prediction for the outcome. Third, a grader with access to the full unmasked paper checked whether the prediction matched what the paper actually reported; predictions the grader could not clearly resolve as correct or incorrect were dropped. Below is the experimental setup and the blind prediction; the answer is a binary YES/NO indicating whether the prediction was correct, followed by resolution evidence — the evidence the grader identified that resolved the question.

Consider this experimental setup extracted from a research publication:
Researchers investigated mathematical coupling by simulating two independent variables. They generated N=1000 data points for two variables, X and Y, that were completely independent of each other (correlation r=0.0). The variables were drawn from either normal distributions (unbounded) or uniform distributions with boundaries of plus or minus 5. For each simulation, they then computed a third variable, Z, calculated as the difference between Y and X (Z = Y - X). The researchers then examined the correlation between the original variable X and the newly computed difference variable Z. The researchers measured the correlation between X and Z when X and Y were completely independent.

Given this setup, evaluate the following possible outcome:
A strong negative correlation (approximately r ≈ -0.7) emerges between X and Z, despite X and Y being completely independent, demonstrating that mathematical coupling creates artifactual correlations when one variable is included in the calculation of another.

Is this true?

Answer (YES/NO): YES